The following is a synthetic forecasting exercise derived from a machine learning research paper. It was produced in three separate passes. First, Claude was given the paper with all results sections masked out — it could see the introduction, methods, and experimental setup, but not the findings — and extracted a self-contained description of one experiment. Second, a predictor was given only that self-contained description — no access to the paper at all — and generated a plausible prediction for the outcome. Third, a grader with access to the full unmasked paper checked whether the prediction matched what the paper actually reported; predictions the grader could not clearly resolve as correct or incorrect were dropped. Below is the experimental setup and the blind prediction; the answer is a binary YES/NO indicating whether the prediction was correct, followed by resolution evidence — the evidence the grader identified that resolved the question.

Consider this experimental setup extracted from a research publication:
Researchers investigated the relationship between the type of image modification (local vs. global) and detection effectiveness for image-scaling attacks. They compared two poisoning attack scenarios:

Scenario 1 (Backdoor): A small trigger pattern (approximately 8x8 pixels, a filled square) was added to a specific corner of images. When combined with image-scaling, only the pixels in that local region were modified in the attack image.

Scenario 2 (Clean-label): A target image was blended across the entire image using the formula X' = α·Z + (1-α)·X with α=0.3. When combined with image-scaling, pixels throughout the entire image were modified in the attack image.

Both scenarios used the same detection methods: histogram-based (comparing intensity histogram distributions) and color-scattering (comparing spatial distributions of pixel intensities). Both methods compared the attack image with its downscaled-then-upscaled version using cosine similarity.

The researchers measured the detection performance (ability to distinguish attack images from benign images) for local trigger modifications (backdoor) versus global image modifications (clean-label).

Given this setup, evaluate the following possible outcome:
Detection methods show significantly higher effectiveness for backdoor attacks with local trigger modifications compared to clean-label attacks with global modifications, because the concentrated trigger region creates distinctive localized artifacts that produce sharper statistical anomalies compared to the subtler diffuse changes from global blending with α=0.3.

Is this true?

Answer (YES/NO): NO